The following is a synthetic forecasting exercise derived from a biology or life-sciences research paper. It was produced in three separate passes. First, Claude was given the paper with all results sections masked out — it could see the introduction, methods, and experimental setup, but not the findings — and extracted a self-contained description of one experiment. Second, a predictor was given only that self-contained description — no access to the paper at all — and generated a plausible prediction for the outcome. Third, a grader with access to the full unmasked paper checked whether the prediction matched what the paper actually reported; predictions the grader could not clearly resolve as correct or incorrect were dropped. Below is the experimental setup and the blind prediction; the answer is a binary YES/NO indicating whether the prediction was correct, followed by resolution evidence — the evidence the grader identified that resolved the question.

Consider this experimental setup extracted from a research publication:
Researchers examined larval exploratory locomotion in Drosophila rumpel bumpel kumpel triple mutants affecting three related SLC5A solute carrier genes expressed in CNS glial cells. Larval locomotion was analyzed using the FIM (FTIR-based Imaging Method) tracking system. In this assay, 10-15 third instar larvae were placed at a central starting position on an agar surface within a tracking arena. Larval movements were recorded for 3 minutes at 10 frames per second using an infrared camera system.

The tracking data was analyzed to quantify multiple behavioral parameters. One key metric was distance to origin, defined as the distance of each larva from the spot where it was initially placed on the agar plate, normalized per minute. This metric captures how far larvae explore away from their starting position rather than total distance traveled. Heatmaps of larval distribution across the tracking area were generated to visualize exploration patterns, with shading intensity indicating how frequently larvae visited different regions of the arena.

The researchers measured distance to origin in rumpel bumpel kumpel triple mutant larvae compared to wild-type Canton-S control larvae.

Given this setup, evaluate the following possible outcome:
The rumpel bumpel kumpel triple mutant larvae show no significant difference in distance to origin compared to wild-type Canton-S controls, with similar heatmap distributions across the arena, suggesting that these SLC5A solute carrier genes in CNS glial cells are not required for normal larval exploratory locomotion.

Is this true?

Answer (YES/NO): NO